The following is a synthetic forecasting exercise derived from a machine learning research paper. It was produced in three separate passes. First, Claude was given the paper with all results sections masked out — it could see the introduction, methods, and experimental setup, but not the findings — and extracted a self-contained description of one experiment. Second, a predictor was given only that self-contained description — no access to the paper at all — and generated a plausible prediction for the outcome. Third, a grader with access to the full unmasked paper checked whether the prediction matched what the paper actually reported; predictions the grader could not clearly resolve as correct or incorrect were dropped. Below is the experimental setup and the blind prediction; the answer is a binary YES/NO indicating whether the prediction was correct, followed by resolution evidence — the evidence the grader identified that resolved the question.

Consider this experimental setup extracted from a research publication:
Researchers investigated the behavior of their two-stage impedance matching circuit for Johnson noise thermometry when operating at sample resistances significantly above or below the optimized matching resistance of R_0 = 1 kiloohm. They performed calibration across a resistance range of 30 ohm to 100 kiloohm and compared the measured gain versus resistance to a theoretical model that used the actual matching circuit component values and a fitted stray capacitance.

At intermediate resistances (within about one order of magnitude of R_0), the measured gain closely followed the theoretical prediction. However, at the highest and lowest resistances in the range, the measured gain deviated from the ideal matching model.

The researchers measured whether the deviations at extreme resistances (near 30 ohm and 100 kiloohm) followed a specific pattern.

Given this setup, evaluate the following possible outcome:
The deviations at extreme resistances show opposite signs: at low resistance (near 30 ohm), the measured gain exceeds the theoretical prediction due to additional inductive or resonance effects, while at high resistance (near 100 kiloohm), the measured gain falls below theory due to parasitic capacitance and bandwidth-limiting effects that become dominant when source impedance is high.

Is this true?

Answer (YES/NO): NO